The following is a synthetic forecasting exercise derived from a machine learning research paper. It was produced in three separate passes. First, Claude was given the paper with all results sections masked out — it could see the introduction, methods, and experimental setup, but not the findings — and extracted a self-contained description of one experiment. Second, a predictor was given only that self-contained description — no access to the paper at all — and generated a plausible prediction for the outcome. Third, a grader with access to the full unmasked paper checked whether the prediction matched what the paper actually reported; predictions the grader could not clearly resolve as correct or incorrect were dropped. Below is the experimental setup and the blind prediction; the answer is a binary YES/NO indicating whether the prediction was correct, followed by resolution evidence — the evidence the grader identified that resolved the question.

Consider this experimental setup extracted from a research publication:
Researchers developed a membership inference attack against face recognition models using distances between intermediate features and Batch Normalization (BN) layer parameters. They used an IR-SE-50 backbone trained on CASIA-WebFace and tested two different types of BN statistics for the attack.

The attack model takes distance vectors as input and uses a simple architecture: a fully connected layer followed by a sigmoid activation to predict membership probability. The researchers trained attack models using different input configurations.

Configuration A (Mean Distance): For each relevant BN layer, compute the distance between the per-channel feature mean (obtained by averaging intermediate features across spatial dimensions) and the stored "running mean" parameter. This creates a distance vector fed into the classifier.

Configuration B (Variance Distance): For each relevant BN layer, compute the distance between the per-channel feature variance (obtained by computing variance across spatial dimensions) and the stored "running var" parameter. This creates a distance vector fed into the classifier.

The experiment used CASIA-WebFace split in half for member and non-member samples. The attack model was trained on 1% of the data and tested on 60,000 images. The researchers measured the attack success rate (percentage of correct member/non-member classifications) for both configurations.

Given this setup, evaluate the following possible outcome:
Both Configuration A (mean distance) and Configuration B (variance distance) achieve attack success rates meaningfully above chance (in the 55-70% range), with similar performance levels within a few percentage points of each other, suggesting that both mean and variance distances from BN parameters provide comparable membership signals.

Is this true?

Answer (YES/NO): NO